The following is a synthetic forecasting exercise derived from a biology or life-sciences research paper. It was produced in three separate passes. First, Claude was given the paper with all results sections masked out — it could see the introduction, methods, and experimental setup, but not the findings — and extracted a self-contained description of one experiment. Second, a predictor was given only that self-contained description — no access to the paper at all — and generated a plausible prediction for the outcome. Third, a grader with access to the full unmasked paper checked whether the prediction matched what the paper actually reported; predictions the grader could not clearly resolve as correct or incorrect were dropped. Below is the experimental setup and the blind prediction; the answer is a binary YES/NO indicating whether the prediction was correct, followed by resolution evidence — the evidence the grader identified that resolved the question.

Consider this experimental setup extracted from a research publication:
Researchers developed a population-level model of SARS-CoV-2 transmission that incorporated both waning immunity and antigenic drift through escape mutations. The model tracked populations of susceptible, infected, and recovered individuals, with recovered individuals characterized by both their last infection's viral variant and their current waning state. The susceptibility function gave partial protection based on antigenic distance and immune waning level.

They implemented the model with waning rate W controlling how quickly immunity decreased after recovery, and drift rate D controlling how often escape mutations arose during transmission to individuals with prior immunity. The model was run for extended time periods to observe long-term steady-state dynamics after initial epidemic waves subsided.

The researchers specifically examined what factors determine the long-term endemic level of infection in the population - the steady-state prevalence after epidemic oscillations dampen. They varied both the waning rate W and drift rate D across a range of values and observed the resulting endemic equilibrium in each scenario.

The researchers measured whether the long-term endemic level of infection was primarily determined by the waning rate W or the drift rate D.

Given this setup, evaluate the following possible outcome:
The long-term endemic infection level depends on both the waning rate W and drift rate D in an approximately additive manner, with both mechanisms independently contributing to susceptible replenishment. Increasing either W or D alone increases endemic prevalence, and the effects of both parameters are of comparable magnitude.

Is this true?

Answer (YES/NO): NO